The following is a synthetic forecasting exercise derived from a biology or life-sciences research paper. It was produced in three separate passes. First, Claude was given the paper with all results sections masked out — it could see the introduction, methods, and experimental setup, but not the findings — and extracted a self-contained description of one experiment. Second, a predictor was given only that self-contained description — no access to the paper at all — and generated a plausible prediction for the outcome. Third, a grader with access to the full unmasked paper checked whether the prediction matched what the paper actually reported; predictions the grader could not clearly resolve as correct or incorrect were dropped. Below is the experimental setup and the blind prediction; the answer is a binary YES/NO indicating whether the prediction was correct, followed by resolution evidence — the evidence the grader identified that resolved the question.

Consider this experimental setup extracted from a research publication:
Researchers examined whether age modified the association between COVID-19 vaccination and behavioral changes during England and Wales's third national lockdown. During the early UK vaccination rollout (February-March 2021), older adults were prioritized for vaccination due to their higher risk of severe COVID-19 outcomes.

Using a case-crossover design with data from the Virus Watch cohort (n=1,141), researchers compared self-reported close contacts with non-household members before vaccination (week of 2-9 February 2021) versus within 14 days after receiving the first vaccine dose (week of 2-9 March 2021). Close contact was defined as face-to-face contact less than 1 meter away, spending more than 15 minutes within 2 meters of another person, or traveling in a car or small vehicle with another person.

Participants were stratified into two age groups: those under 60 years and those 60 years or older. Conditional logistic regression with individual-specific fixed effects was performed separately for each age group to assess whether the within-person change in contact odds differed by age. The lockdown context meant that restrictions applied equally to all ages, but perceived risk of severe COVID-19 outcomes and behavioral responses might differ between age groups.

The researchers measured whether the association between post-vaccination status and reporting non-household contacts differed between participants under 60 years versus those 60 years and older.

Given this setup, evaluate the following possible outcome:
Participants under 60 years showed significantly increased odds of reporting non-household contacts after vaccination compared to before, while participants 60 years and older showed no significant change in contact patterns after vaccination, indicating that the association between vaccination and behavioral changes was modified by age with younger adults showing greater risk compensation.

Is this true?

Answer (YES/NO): NO